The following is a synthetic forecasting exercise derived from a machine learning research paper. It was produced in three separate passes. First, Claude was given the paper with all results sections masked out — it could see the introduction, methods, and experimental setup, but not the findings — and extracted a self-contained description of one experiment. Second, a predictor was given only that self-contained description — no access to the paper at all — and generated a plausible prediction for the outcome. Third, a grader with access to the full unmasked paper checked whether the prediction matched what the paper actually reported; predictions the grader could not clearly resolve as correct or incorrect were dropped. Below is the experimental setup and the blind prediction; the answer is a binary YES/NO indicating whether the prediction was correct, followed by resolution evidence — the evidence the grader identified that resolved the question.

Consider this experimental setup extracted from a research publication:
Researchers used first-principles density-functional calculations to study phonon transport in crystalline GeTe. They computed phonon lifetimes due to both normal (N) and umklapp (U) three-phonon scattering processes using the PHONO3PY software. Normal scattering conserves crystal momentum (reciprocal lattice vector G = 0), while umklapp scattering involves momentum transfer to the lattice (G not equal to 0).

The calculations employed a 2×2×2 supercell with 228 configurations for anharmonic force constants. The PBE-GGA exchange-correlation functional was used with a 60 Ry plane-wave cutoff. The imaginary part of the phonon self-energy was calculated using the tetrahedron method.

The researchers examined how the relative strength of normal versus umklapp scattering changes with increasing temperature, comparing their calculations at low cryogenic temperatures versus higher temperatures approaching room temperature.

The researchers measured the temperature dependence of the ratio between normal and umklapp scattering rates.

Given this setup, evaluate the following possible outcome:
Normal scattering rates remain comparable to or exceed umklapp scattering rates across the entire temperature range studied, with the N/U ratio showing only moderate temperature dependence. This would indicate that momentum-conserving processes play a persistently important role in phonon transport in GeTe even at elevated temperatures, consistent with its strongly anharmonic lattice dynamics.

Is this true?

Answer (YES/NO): NO